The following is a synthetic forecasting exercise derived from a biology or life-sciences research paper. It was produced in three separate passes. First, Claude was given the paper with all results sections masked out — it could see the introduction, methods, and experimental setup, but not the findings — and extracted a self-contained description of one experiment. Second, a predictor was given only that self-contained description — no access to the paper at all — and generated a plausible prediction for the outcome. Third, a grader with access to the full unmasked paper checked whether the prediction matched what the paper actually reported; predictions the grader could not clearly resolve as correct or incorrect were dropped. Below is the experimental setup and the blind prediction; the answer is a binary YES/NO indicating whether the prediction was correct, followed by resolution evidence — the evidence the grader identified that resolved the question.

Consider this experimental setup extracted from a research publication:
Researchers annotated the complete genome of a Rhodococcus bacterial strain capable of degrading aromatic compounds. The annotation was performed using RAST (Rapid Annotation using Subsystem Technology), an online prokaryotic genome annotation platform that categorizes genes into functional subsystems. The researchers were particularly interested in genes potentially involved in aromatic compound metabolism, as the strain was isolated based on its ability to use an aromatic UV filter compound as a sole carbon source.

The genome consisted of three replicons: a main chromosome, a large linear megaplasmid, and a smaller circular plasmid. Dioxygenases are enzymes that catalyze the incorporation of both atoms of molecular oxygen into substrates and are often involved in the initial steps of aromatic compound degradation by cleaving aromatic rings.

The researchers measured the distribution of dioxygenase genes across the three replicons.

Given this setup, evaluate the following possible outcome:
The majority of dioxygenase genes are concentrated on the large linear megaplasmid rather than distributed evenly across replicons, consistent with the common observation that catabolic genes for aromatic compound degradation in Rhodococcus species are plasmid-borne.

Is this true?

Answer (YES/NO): NO